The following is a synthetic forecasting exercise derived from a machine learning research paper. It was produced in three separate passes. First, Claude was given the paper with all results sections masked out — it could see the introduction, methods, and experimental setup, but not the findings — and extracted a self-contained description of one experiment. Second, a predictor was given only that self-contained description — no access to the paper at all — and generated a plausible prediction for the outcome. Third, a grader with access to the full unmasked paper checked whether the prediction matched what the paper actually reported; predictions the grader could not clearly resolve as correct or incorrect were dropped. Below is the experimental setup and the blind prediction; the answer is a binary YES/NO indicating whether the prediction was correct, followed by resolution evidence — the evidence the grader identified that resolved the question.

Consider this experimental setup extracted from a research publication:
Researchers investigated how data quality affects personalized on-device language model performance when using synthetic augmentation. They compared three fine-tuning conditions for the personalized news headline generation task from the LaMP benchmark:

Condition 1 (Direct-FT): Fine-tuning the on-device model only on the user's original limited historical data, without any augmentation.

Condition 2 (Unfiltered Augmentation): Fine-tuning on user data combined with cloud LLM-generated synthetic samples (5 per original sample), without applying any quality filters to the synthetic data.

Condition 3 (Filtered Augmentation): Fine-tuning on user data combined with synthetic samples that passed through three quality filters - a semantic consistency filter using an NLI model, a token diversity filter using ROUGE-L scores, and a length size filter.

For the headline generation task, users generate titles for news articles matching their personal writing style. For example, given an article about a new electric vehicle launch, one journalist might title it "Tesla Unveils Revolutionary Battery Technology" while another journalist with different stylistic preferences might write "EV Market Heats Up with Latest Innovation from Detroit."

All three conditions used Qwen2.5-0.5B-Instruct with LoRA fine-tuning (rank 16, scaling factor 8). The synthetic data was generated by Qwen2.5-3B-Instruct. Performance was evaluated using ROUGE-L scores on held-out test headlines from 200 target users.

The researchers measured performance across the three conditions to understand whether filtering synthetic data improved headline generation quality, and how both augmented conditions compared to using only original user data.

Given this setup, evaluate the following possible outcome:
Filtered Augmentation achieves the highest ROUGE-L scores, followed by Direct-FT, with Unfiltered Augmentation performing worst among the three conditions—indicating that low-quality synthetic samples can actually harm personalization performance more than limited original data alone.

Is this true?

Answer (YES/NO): NO